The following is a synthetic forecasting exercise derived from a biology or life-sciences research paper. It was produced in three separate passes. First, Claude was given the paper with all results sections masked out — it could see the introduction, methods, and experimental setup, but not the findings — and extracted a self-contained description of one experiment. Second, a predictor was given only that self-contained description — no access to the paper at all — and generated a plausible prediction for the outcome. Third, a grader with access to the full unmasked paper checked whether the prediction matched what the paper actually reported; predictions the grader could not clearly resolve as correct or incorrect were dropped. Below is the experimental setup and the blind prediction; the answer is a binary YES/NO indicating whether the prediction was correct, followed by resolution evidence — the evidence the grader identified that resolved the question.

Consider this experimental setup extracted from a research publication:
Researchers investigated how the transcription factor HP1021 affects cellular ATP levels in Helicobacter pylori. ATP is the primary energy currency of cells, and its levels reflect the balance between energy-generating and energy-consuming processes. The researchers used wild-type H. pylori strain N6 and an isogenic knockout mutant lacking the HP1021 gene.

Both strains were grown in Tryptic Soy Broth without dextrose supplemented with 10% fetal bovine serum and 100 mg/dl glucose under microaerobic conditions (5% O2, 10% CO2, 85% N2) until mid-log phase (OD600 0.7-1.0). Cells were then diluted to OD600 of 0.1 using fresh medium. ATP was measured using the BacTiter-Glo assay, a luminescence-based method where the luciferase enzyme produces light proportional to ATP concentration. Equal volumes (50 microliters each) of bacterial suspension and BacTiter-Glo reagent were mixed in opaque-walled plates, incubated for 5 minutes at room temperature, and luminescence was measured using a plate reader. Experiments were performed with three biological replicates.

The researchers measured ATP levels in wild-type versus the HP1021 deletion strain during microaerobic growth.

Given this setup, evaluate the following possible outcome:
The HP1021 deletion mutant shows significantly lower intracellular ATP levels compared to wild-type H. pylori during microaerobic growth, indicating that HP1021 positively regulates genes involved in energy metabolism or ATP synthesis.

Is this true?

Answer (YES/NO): YES